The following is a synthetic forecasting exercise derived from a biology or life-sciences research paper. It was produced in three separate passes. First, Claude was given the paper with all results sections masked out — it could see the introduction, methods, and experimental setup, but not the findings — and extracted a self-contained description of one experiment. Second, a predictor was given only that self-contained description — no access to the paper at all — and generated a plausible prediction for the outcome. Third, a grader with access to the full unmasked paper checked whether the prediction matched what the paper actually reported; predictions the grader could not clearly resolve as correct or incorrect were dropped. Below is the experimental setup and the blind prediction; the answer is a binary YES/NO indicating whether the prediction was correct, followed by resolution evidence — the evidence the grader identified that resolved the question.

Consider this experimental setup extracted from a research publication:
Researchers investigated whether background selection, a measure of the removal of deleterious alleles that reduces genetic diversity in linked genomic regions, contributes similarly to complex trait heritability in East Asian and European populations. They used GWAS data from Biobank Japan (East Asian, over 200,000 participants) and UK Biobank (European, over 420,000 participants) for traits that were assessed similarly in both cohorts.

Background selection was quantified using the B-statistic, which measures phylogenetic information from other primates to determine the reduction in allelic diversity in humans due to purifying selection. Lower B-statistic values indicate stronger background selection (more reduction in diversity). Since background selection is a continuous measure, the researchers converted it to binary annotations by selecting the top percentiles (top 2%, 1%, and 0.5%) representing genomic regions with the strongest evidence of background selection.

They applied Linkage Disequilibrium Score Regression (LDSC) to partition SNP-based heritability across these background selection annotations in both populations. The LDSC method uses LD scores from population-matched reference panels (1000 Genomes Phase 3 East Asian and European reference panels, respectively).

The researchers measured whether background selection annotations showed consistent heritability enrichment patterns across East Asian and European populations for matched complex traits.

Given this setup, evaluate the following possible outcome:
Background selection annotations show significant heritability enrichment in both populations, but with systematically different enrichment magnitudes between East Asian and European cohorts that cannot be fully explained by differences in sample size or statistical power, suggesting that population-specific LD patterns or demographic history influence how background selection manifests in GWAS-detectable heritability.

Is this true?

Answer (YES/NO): NO